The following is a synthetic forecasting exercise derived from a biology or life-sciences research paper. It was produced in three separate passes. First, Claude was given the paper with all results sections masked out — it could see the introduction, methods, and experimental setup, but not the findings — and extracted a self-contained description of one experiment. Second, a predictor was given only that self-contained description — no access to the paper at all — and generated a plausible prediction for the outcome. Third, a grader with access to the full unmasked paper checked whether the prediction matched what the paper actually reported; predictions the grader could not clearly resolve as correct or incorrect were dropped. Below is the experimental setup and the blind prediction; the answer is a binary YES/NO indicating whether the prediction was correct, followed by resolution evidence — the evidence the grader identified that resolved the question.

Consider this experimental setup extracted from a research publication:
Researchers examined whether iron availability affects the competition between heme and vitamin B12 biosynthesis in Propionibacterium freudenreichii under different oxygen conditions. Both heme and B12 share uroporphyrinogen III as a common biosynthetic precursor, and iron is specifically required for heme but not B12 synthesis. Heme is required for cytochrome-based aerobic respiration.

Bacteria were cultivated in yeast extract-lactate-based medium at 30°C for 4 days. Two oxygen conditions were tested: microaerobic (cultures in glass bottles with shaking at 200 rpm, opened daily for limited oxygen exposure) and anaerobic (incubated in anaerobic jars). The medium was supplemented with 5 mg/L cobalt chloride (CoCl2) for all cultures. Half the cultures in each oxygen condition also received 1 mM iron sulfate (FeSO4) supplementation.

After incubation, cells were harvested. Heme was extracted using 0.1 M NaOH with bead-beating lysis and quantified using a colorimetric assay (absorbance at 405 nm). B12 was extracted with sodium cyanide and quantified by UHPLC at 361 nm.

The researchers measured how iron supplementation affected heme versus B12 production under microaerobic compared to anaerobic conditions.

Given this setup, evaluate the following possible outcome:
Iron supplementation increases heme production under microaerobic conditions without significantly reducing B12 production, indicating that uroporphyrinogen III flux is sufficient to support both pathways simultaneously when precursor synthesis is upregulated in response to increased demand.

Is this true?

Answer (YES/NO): NO